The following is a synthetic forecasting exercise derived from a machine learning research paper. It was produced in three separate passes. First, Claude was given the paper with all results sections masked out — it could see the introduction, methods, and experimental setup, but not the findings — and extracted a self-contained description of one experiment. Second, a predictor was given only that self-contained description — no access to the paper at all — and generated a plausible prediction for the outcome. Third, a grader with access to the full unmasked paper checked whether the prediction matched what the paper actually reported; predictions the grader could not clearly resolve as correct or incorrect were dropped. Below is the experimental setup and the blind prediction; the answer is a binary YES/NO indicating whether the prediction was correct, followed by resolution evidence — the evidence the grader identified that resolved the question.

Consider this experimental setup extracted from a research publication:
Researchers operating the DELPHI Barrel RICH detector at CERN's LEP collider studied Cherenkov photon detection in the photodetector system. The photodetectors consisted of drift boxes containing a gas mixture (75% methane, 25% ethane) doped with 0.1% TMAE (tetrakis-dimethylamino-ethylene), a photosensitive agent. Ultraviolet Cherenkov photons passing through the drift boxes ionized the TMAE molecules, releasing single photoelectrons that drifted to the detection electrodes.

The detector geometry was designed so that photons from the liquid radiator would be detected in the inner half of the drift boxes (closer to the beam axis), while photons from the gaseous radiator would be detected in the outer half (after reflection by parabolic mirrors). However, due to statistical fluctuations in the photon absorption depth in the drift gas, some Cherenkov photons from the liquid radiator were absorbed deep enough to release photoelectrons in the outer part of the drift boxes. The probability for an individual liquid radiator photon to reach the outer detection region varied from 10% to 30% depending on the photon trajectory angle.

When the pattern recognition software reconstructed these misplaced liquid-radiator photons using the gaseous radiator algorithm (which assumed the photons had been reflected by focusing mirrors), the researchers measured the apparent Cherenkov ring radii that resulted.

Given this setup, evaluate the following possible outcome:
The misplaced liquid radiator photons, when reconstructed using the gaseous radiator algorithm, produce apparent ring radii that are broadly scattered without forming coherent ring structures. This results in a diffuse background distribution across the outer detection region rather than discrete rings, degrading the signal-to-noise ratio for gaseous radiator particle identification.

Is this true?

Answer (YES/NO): NO